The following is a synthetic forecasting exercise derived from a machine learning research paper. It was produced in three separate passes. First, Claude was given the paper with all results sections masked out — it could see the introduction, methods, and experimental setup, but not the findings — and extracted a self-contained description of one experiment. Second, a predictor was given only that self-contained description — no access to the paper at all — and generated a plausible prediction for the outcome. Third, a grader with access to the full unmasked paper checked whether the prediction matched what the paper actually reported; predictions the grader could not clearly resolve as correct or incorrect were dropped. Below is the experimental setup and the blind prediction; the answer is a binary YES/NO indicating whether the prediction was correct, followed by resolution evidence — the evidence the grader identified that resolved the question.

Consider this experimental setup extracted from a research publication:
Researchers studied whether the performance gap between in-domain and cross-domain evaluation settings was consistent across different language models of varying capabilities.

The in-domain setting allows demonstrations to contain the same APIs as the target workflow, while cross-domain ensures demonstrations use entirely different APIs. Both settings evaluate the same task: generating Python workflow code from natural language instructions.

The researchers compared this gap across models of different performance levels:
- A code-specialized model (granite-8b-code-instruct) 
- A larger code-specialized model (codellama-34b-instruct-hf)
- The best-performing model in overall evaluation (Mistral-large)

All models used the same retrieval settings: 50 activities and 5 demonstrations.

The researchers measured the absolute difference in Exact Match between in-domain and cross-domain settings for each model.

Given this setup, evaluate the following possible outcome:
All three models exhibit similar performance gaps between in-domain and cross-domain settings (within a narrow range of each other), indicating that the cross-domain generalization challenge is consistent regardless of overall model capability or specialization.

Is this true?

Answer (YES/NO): NO